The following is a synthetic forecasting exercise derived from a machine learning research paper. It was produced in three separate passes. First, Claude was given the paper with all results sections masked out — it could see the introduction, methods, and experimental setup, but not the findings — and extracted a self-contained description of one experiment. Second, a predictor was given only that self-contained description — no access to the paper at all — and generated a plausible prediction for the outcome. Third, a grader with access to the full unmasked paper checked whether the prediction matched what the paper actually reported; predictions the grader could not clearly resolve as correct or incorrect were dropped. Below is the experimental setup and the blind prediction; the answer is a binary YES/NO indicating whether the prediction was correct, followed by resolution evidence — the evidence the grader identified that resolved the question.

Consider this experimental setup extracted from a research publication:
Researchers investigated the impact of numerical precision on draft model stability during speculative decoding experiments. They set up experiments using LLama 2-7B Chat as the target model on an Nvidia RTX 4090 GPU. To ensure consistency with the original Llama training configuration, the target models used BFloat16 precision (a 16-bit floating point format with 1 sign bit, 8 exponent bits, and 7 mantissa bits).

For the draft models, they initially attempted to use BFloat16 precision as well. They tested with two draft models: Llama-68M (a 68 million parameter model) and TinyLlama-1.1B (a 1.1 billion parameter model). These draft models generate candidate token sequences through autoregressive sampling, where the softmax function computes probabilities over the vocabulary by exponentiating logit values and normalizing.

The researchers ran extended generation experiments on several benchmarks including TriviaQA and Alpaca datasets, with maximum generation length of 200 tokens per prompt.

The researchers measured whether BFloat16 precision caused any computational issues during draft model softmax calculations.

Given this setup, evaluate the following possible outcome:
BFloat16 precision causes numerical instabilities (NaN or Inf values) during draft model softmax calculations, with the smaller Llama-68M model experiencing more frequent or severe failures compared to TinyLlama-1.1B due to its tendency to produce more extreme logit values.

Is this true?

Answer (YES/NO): NO